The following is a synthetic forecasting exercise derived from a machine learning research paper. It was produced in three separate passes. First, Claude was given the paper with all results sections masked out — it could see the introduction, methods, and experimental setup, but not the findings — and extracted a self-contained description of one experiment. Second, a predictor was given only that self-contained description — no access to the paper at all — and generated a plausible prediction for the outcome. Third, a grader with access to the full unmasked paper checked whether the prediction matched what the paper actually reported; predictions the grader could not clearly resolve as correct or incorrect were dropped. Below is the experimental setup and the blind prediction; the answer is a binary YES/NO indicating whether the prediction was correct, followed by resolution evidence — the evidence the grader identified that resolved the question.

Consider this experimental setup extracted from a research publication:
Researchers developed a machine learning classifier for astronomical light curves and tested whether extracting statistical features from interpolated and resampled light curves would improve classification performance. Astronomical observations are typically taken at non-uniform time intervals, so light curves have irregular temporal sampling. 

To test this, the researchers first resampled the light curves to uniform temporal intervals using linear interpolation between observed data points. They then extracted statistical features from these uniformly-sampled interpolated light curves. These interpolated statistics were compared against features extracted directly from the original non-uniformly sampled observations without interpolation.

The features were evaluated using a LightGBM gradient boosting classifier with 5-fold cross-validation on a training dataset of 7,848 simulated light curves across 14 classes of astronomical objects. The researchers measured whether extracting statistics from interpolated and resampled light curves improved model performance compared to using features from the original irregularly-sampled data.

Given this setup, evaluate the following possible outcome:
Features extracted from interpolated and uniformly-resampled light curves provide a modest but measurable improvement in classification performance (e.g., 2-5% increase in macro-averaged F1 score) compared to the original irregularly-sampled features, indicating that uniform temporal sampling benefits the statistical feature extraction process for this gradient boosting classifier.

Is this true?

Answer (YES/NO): NO